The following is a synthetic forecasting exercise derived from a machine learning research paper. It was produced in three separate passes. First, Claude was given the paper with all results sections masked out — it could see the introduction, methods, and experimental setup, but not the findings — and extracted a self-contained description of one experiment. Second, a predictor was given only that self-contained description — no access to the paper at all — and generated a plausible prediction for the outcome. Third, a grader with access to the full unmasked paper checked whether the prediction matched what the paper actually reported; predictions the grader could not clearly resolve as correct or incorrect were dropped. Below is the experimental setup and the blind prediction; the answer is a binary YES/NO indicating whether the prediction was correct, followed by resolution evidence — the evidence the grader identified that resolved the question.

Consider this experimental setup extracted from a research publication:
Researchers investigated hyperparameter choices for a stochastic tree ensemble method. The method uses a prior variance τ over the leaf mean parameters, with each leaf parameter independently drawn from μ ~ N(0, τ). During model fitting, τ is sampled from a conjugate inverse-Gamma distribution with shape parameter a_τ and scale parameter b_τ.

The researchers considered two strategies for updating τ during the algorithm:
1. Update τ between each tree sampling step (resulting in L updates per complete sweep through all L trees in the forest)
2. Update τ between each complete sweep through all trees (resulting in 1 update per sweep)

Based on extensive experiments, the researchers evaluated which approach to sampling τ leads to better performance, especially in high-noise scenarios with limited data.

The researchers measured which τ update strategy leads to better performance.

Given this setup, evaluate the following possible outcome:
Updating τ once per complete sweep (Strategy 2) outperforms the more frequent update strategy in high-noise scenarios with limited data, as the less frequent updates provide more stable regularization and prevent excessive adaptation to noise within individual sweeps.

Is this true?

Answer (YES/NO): YES